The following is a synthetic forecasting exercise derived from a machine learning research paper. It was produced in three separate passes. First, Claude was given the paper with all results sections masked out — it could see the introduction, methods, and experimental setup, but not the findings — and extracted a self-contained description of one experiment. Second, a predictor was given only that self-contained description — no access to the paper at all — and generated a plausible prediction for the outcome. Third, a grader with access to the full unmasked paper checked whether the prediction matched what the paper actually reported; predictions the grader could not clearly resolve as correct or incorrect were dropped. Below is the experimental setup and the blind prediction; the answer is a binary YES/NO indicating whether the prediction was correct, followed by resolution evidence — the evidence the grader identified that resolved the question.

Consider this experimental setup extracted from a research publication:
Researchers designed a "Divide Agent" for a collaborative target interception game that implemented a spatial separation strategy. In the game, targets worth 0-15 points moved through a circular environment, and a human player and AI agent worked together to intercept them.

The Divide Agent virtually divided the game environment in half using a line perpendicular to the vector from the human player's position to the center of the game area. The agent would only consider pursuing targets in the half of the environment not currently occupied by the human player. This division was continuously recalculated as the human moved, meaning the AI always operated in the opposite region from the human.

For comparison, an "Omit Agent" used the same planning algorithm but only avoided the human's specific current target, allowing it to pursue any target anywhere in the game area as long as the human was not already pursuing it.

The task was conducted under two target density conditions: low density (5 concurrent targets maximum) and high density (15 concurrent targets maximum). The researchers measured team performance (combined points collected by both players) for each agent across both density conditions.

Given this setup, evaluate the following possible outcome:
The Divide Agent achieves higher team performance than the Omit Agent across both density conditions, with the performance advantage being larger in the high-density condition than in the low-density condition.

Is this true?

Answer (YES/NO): NO